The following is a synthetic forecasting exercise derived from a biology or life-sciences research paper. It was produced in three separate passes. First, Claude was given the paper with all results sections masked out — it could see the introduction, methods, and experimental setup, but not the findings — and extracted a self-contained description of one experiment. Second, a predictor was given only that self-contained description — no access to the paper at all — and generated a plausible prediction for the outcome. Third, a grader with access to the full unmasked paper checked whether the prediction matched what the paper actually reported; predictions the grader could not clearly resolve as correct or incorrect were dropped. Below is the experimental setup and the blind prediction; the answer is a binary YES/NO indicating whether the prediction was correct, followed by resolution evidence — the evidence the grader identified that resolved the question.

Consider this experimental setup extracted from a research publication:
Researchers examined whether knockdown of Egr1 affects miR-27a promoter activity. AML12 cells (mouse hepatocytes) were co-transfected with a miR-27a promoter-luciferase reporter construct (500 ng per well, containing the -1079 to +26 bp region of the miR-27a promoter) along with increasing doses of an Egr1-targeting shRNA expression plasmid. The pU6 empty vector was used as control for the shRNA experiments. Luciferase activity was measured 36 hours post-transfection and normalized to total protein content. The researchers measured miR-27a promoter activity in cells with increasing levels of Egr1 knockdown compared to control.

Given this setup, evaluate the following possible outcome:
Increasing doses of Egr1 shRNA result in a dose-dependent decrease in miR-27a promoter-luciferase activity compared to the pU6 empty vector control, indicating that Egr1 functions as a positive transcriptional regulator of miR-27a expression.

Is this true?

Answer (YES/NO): YES